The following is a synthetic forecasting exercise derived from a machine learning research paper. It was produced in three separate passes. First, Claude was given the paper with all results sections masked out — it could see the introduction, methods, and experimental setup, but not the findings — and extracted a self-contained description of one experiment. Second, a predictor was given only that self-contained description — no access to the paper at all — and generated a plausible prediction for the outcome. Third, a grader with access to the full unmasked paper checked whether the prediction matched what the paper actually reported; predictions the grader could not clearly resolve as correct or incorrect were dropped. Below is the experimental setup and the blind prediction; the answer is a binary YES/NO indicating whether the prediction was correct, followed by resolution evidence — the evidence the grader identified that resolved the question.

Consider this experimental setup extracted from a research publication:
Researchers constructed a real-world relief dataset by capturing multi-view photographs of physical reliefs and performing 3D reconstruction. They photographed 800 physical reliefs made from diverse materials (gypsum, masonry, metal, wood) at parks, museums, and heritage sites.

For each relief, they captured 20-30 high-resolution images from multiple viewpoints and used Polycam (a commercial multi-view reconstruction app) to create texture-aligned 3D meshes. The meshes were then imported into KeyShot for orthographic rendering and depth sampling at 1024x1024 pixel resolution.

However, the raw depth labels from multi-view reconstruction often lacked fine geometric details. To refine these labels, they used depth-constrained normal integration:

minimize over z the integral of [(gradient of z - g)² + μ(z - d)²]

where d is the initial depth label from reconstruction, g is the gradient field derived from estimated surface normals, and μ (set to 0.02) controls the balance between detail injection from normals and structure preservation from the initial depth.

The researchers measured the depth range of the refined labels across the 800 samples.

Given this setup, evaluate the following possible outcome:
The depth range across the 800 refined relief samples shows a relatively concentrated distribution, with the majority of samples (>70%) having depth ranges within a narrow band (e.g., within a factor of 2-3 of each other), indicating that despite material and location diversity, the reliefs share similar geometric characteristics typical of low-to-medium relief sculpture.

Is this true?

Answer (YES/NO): NO